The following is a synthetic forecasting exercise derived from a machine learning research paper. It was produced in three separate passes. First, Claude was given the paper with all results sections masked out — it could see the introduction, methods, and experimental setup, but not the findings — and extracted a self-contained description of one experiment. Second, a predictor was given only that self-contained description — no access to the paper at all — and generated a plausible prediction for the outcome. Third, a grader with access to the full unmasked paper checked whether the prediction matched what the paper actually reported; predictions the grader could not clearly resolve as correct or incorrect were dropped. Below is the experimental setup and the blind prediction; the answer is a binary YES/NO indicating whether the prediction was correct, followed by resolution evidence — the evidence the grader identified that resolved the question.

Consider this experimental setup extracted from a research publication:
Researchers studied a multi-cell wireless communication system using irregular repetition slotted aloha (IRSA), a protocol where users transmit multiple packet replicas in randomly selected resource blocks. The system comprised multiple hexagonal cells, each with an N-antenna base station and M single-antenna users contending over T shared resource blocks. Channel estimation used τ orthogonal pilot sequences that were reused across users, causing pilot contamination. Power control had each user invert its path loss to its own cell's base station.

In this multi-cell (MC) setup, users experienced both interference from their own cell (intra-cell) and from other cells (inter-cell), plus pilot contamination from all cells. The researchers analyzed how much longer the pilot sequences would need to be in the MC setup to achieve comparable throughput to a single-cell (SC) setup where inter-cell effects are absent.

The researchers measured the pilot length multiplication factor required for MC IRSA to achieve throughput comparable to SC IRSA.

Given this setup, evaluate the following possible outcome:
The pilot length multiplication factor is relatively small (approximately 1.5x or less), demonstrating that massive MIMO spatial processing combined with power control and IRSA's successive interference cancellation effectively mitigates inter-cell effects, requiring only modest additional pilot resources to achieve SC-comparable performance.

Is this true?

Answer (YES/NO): NO